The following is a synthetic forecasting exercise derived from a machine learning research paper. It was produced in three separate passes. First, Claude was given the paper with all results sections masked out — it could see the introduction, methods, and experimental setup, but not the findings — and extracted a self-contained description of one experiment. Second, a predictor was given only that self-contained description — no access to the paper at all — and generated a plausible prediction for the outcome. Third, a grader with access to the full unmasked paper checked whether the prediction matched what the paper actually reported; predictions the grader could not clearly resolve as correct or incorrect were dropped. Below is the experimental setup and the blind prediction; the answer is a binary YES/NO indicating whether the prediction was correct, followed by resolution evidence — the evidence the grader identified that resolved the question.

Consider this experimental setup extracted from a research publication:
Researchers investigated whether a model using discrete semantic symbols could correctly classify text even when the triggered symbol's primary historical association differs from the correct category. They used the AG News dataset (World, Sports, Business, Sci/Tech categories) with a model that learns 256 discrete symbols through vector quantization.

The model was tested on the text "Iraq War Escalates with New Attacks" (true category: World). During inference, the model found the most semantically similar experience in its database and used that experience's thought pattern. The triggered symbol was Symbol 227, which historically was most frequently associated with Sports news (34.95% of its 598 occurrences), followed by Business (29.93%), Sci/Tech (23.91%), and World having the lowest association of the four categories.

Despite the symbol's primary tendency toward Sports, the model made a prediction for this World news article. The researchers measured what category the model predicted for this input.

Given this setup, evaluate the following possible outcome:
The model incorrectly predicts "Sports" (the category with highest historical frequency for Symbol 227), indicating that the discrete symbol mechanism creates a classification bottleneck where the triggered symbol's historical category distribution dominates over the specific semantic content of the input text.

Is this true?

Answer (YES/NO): NO